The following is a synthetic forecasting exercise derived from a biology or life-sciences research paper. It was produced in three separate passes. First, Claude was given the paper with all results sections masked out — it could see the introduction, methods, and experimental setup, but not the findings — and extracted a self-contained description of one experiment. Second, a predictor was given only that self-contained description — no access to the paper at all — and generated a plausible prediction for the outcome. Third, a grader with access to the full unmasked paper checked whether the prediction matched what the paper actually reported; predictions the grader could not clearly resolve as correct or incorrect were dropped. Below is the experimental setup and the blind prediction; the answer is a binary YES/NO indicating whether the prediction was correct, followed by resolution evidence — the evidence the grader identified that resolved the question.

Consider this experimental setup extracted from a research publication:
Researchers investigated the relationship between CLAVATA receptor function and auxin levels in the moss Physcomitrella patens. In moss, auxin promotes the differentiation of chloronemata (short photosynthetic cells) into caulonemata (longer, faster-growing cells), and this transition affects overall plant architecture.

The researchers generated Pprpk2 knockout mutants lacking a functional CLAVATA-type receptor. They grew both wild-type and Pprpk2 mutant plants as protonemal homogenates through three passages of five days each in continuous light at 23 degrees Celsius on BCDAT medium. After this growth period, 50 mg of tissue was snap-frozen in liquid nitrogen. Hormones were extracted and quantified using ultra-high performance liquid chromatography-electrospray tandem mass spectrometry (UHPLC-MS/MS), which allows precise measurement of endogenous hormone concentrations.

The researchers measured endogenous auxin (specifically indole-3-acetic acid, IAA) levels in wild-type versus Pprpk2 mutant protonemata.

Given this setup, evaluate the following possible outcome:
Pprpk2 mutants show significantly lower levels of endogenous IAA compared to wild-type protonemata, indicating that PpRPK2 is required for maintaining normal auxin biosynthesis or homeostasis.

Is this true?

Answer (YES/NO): YES